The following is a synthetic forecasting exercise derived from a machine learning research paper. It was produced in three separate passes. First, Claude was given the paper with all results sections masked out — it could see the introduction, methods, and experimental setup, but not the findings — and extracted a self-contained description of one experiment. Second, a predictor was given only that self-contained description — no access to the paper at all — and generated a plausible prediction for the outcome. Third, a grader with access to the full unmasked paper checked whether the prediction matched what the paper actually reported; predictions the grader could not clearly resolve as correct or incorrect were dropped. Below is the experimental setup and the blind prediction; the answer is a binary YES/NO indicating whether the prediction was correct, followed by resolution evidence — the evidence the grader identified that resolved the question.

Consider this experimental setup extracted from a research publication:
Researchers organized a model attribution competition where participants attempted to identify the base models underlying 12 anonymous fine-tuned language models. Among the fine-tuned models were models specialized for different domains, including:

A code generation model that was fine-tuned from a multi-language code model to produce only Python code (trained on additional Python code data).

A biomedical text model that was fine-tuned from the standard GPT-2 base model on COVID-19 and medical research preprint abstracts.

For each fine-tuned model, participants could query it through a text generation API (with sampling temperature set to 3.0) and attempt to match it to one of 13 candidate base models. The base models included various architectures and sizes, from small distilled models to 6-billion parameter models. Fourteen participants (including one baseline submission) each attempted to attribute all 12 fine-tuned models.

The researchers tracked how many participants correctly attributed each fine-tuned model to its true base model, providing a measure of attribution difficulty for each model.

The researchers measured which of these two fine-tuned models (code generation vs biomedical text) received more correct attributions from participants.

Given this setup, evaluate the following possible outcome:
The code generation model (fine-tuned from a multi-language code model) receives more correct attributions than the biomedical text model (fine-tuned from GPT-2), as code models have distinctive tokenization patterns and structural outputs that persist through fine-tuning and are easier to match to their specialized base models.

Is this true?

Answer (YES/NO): YES